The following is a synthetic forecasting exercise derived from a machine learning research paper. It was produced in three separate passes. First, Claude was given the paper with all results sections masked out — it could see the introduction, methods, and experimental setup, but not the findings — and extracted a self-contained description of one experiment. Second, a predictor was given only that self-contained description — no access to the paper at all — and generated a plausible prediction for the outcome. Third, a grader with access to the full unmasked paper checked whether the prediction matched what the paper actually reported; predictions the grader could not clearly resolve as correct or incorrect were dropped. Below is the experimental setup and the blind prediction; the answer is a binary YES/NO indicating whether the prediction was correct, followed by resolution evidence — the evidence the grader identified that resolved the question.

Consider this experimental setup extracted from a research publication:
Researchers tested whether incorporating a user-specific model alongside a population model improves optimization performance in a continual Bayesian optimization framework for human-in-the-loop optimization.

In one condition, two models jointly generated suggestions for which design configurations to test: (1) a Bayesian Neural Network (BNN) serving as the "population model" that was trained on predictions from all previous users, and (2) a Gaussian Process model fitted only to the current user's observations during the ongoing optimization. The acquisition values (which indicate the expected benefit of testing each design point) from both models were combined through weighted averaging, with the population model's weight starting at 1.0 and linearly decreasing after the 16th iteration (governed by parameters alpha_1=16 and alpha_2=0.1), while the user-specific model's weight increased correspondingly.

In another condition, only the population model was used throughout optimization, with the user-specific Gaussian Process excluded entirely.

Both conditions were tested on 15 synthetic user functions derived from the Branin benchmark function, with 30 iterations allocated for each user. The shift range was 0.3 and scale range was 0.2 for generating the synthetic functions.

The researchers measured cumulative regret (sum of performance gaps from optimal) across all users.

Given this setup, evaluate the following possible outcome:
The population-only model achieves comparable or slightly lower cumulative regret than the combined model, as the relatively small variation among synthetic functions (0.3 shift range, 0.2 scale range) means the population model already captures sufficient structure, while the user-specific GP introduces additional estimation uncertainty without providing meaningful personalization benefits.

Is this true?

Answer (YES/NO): NO